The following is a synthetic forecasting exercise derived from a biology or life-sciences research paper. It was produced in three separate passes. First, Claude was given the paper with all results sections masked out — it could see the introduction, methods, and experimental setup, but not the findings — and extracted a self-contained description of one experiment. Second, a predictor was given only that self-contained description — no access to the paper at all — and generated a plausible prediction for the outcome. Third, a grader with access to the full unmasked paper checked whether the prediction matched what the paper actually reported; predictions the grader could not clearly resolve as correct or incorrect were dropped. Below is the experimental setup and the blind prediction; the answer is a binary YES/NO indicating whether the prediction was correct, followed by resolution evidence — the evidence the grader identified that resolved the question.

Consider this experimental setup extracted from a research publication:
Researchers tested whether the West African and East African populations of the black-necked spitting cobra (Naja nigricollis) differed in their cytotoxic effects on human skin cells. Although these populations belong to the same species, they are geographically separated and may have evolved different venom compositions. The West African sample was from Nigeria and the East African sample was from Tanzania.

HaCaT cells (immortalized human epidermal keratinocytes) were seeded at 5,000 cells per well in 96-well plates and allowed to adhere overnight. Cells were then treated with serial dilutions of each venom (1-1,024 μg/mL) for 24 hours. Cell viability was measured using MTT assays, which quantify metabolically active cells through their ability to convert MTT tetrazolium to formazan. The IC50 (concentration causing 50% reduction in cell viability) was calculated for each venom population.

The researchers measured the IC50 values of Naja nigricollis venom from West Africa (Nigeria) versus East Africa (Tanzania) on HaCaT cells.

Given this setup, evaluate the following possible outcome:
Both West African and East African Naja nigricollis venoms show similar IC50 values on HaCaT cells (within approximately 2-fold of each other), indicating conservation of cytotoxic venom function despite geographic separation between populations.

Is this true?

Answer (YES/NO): YES